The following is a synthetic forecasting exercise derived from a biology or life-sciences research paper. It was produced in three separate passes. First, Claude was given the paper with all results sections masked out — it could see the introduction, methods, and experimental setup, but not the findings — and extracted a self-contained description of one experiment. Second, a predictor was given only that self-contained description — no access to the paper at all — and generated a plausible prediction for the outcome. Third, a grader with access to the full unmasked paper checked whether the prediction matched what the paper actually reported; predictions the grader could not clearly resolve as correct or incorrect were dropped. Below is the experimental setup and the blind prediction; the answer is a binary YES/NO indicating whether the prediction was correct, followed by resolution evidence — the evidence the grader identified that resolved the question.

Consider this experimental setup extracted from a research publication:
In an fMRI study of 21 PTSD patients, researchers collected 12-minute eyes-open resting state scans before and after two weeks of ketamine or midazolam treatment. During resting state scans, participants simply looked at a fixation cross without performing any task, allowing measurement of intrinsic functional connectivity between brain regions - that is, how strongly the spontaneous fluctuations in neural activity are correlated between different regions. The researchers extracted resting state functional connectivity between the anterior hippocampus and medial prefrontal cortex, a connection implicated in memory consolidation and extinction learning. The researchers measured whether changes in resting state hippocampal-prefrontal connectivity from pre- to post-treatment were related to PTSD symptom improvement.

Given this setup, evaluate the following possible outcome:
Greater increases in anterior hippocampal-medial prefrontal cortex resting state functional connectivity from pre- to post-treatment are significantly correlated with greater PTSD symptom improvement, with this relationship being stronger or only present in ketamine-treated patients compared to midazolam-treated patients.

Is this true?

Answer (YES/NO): NO